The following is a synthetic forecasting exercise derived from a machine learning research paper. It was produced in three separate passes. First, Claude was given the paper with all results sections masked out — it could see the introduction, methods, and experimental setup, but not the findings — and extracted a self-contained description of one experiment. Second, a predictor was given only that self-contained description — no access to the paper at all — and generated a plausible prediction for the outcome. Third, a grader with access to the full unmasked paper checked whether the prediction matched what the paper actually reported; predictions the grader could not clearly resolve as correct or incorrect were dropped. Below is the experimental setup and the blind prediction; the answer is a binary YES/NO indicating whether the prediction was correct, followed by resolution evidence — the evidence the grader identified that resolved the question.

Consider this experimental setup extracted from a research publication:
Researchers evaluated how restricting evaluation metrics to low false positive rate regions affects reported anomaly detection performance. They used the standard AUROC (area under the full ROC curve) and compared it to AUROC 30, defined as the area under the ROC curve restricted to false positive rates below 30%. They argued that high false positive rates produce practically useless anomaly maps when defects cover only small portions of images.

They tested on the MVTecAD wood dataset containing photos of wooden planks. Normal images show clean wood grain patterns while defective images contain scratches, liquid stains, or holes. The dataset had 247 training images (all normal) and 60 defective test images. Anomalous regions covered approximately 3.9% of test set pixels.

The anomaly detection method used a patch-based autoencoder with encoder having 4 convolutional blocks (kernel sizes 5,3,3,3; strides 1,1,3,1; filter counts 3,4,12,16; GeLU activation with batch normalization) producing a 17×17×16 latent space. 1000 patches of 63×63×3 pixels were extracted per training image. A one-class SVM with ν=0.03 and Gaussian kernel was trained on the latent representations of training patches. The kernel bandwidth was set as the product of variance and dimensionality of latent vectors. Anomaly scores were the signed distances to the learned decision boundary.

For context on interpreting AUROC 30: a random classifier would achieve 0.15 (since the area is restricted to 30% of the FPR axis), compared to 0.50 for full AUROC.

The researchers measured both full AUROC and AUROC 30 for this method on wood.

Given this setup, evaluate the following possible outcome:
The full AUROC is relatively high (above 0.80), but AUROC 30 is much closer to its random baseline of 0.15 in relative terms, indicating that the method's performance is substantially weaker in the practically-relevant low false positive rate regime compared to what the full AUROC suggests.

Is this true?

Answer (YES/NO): NO